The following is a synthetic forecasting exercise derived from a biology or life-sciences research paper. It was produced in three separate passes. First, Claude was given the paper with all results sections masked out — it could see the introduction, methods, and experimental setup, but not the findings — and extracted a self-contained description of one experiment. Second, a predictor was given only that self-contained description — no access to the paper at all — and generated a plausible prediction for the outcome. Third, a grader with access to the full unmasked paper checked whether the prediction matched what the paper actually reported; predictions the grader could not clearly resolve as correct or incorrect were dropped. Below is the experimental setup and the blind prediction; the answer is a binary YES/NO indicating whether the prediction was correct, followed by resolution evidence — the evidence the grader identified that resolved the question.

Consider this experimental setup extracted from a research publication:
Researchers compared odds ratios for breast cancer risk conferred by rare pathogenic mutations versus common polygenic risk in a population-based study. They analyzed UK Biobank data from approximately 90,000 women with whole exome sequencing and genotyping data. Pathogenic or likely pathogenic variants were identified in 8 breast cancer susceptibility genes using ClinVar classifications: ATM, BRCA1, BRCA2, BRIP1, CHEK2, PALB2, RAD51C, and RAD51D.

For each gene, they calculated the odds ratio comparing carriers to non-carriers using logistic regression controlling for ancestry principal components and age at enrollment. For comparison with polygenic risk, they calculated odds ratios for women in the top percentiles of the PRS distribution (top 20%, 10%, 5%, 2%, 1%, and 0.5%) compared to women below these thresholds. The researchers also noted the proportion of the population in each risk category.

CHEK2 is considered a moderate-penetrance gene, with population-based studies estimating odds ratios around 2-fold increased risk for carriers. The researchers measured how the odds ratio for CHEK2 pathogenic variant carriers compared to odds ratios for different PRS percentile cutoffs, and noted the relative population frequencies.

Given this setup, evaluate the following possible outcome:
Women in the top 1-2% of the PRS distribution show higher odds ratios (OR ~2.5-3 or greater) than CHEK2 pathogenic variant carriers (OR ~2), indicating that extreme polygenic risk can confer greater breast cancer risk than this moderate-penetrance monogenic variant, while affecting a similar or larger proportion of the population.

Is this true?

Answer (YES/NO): YES